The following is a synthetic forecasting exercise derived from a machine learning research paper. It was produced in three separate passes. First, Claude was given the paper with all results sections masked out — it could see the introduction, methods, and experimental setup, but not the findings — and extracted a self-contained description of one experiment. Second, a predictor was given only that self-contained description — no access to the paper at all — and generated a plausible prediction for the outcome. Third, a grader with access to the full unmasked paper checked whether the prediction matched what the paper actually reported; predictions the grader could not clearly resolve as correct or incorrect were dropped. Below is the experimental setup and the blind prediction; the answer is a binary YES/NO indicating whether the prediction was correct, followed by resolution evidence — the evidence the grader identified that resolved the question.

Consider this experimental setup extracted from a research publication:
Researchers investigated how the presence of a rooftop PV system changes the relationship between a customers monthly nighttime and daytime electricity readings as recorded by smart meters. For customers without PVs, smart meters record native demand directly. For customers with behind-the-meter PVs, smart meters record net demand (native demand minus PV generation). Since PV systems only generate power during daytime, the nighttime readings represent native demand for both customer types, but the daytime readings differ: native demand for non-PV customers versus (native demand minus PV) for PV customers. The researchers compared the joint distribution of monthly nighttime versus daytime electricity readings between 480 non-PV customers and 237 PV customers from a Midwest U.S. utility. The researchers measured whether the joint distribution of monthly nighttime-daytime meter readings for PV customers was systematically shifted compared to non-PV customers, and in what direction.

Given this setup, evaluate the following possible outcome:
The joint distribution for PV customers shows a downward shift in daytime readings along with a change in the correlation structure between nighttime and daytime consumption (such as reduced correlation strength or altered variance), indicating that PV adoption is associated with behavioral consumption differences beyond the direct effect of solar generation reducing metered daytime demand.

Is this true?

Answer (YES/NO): NO